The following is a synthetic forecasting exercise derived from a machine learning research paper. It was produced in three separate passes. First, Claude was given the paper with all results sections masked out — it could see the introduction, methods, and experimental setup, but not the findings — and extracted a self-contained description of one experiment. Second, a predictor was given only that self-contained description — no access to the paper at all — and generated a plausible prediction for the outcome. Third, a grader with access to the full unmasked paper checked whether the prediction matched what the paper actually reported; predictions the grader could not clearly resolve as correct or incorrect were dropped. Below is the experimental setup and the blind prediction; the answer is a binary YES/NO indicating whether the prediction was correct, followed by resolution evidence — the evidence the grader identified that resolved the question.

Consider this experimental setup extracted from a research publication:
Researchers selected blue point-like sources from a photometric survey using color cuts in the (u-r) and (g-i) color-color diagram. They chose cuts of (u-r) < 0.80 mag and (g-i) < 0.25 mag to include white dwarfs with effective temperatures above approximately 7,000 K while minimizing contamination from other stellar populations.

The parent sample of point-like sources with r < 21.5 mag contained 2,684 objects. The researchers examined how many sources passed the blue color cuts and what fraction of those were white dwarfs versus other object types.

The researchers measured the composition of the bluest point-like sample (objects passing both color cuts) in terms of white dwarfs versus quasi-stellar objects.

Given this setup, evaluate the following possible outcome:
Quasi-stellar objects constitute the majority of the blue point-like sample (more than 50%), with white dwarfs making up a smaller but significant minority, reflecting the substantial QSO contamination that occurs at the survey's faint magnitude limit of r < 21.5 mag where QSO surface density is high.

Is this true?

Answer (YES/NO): YES